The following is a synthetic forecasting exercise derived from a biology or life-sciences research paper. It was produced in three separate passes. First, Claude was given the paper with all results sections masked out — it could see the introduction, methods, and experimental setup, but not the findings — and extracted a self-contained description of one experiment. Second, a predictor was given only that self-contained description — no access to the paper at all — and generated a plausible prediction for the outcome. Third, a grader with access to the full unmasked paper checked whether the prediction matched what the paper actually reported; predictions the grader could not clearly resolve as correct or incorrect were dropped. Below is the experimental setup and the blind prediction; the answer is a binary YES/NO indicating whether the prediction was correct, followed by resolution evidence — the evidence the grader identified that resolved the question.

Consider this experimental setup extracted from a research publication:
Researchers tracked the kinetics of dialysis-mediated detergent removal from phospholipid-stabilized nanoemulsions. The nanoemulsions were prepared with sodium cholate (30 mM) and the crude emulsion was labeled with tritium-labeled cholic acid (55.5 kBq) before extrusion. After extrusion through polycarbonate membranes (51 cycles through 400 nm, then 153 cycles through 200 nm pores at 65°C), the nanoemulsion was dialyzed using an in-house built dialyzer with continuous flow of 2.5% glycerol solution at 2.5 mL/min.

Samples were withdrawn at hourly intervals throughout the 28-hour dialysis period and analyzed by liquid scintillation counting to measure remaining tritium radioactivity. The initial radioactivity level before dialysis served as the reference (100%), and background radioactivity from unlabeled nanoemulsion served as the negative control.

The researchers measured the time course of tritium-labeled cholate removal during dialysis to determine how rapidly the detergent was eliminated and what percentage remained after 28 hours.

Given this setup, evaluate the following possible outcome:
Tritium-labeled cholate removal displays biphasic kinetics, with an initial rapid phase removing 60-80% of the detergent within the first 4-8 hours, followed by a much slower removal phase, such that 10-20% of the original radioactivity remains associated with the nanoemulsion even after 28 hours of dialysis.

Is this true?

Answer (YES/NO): NO